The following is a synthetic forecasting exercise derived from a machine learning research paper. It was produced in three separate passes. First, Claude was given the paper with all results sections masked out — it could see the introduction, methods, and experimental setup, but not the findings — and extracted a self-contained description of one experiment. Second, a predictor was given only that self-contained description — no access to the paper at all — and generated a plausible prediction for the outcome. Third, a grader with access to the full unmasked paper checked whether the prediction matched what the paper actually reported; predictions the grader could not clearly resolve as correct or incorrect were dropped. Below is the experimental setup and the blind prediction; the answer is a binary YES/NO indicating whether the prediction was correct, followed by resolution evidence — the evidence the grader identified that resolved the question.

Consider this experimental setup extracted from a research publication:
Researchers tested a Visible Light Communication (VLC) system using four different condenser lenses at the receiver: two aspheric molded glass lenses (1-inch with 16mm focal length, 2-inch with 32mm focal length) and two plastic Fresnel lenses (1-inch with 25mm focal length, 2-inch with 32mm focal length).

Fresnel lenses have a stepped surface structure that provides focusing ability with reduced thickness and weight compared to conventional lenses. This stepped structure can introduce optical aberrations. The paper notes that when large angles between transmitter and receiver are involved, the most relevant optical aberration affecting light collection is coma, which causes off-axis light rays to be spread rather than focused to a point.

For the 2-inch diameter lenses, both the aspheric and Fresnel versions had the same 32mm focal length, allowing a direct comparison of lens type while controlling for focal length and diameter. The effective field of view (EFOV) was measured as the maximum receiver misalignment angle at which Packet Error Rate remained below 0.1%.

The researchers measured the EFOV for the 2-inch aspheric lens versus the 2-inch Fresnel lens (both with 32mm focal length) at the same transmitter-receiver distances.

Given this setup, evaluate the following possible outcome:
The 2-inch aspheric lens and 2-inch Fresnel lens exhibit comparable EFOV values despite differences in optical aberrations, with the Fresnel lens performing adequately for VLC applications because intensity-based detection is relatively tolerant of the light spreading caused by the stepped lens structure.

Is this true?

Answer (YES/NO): YES